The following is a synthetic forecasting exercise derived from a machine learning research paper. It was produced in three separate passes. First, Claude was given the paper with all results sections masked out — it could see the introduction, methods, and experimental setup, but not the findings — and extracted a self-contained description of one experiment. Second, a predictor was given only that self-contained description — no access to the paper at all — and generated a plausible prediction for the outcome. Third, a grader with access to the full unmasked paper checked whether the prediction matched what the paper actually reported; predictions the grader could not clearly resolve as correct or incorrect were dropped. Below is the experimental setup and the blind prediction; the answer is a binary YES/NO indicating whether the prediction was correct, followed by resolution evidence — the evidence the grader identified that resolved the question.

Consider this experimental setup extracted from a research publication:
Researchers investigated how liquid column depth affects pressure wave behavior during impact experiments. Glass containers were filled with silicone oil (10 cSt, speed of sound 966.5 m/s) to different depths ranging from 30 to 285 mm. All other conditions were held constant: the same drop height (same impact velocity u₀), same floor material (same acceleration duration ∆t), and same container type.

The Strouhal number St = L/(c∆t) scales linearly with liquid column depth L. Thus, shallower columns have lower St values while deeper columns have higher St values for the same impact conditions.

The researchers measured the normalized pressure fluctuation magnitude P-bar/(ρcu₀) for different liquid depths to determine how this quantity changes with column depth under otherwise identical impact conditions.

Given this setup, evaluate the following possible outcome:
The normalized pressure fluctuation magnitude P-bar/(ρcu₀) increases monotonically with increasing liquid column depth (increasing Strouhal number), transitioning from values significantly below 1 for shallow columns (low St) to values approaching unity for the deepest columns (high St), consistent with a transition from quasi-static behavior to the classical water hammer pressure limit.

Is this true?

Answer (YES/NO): YES